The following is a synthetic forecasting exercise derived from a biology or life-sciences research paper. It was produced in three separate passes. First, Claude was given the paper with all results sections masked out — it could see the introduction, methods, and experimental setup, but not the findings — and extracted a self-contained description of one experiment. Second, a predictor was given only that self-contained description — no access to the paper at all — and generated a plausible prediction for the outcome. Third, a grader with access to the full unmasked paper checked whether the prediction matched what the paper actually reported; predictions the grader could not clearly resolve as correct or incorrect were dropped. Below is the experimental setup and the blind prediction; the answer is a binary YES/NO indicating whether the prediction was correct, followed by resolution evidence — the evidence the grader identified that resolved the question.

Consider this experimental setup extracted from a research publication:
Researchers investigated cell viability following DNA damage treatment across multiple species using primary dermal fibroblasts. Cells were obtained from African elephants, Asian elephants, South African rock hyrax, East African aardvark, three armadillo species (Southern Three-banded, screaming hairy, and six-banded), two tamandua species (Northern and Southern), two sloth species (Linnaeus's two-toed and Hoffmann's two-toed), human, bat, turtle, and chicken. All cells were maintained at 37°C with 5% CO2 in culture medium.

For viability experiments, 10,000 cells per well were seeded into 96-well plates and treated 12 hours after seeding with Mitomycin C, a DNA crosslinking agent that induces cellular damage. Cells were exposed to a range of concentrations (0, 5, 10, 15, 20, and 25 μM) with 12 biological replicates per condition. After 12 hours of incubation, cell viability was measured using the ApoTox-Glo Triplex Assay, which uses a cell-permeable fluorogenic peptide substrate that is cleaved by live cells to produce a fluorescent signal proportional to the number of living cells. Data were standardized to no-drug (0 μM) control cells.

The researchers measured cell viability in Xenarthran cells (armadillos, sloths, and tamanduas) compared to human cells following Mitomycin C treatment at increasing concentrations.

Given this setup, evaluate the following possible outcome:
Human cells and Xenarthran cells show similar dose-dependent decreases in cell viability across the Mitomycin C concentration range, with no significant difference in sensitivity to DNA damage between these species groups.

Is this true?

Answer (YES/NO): NO